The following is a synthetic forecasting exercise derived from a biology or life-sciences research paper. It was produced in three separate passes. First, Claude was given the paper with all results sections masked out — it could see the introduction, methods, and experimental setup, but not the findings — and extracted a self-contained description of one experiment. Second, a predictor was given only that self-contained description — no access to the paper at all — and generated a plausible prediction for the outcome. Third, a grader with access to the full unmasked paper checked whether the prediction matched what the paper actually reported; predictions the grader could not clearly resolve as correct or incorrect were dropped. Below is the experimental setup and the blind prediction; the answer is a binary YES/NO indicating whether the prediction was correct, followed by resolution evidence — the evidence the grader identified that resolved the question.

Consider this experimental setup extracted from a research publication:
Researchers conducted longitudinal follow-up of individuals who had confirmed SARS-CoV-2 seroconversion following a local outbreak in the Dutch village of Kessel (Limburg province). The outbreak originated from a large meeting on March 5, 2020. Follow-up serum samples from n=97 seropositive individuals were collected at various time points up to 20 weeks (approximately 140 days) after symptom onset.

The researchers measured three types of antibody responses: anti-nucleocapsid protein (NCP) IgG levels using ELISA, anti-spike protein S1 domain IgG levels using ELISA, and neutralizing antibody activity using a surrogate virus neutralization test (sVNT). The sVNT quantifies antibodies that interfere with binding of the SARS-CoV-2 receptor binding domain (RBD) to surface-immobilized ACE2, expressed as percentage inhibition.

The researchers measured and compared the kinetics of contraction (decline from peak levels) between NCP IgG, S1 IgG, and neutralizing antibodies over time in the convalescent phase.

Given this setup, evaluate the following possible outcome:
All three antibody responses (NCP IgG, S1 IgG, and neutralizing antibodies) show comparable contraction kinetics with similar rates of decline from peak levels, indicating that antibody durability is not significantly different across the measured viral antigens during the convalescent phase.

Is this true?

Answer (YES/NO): NO